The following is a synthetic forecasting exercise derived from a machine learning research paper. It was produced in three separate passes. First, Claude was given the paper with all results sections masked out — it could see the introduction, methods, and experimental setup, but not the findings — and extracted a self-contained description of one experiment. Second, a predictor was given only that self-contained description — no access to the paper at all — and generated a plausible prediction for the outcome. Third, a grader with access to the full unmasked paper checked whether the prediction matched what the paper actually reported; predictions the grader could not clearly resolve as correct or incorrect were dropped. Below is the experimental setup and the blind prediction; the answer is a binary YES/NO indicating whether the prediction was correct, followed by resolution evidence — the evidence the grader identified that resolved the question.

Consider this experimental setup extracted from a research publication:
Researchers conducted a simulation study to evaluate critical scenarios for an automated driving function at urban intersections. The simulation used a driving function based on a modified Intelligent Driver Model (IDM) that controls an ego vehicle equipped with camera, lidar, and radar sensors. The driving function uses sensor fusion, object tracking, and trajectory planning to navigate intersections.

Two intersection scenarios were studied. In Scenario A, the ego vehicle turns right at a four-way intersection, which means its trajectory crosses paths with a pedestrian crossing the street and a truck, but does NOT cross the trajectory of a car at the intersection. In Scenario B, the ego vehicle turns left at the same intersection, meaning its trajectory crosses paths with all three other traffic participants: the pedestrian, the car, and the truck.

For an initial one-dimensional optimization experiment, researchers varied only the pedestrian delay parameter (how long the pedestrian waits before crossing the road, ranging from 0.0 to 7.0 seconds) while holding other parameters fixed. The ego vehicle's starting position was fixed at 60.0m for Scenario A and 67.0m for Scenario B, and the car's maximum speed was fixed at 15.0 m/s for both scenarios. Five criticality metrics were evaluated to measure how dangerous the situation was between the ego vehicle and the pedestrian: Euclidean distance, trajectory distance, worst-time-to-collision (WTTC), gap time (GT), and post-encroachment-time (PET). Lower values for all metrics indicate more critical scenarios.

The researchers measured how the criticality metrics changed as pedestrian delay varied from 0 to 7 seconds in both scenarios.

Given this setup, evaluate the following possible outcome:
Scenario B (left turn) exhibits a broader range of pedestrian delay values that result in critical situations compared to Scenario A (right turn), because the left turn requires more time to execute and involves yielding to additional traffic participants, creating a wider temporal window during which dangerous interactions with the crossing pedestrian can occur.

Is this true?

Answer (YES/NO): NO